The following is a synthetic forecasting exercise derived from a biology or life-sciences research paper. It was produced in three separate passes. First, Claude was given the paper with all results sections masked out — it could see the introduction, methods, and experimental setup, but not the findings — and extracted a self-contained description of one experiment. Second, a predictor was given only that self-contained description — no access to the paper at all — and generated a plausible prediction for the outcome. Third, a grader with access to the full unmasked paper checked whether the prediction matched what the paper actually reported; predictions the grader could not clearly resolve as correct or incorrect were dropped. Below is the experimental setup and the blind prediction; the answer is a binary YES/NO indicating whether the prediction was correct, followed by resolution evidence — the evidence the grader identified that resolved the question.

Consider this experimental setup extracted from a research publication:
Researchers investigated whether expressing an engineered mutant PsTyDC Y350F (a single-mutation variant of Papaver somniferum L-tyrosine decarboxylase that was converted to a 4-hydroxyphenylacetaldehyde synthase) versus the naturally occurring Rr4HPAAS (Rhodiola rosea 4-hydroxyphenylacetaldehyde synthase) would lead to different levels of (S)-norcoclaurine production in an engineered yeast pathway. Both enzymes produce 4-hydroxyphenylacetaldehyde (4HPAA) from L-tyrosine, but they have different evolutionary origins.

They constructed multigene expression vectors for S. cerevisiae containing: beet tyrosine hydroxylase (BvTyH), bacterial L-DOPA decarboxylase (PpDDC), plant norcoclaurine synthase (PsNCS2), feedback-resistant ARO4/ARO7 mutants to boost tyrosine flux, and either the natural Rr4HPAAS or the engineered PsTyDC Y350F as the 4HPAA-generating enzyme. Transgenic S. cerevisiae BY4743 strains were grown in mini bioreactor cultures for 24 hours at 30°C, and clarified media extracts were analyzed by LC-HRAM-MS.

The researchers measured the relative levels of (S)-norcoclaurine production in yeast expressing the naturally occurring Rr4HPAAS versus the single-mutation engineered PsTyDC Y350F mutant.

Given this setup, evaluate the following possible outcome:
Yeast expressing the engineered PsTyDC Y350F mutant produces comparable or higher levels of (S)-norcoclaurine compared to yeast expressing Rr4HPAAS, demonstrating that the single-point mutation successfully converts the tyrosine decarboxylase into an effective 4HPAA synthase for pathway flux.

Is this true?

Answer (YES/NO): YES